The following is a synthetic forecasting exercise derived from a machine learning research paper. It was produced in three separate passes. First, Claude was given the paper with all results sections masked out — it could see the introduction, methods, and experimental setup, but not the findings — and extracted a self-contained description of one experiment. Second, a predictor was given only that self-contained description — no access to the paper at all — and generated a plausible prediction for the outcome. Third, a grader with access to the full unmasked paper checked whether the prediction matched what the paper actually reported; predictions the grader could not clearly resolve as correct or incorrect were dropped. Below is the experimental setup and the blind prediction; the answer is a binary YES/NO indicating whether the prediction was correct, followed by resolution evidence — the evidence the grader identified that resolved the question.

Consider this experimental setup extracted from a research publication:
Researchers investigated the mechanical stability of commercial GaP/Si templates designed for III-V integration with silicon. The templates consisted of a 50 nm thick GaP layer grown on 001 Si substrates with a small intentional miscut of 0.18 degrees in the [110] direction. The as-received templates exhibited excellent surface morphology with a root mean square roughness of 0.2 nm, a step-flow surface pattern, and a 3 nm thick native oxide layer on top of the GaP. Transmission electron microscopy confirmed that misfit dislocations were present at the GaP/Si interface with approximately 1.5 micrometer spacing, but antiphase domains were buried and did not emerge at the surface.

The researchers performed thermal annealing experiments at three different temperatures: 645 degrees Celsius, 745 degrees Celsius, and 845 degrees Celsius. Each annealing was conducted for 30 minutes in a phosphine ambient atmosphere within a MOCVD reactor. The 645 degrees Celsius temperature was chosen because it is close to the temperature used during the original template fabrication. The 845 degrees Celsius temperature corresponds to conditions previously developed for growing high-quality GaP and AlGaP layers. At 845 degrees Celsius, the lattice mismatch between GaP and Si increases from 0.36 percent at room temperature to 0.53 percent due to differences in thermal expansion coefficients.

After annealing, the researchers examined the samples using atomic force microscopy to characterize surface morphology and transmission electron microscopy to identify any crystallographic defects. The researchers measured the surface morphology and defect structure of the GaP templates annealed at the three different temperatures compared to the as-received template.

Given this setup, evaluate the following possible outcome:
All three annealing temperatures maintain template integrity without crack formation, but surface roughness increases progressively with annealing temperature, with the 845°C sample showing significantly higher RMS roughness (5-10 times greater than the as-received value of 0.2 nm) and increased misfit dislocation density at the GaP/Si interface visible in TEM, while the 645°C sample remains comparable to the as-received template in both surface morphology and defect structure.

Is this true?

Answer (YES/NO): NO